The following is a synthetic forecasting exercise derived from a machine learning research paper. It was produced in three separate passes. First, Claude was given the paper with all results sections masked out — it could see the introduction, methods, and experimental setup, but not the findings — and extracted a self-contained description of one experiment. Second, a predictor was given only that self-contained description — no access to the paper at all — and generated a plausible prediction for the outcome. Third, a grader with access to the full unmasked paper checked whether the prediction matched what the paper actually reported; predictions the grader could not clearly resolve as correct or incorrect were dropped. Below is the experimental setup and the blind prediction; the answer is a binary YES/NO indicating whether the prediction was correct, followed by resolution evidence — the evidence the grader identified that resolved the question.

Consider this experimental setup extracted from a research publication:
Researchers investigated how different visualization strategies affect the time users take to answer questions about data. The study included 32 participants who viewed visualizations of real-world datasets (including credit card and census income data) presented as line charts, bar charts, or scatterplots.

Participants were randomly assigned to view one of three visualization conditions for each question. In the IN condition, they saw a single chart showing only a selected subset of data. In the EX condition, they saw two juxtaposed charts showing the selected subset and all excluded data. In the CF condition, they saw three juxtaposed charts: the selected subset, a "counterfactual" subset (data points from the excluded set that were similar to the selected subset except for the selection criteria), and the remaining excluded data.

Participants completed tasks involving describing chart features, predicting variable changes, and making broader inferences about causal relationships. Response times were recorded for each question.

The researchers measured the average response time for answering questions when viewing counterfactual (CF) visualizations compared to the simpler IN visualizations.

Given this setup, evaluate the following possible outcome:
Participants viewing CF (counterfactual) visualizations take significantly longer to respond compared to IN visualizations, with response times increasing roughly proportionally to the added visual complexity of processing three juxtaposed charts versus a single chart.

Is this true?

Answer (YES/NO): NO